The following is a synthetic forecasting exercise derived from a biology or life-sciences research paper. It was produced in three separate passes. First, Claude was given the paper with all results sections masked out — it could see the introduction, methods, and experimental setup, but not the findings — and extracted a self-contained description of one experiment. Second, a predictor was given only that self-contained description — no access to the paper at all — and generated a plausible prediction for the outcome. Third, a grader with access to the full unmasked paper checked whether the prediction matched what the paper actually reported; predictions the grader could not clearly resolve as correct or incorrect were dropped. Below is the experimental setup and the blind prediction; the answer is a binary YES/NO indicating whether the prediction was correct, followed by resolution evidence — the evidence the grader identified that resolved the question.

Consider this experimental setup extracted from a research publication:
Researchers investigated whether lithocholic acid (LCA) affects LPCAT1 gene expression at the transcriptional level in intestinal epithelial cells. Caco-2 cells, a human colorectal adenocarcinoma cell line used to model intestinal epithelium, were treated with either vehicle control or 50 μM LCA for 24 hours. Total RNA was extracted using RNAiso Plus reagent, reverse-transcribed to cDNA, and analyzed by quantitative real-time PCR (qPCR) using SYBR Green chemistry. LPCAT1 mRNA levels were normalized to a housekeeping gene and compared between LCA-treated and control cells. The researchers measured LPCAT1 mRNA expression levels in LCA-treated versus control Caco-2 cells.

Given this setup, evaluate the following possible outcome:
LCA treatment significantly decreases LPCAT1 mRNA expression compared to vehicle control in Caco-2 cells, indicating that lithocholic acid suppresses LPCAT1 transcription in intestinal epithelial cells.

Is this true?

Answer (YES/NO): NO